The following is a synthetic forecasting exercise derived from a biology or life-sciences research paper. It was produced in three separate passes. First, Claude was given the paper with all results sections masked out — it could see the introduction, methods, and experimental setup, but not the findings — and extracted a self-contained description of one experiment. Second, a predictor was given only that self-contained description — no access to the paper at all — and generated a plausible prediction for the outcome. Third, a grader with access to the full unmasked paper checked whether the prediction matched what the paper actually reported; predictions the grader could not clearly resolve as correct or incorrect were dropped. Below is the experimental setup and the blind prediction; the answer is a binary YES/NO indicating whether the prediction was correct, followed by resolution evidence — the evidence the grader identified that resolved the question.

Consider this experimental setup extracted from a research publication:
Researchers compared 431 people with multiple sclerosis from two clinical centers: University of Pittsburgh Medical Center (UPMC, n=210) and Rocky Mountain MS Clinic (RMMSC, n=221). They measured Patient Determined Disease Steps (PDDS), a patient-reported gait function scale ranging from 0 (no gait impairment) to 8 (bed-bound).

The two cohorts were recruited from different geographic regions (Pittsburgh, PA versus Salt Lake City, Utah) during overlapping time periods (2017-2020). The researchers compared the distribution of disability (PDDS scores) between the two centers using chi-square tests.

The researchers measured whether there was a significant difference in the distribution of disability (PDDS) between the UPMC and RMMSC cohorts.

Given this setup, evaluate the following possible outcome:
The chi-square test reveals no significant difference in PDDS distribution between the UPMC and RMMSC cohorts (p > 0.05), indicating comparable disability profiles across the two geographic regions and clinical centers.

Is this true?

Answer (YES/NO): YES